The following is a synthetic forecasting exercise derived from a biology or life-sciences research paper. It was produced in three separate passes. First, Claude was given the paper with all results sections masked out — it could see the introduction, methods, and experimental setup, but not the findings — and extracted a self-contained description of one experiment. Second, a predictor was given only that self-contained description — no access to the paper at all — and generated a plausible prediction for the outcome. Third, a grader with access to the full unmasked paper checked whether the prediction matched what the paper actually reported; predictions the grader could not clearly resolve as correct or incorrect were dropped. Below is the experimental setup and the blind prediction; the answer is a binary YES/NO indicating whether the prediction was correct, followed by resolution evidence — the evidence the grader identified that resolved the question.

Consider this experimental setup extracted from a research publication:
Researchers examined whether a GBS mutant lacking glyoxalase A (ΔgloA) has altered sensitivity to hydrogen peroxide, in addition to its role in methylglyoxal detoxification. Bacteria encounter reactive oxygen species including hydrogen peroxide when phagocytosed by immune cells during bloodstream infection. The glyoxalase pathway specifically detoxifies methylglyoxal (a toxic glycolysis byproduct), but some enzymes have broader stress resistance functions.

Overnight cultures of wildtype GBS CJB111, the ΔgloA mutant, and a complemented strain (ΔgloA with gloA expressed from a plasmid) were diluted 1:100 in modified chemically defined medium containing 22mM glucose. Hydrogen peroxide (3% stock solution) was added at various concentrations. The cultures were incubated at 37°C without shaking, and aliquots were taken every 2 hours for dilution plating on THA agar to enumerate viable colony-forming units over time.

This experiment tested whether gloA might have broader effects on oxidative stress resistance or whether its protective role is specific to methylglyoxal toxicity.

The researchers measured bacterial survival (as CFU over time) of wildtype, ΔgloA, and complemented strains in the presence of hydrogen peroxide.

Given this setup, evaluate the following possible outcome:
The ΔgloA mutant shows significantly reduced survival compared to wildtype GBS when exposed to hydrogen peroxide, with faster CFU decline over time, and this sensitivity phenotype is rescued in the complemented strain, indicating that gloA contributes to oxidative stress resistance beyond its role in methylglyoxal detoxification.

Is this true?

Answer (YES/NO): NO